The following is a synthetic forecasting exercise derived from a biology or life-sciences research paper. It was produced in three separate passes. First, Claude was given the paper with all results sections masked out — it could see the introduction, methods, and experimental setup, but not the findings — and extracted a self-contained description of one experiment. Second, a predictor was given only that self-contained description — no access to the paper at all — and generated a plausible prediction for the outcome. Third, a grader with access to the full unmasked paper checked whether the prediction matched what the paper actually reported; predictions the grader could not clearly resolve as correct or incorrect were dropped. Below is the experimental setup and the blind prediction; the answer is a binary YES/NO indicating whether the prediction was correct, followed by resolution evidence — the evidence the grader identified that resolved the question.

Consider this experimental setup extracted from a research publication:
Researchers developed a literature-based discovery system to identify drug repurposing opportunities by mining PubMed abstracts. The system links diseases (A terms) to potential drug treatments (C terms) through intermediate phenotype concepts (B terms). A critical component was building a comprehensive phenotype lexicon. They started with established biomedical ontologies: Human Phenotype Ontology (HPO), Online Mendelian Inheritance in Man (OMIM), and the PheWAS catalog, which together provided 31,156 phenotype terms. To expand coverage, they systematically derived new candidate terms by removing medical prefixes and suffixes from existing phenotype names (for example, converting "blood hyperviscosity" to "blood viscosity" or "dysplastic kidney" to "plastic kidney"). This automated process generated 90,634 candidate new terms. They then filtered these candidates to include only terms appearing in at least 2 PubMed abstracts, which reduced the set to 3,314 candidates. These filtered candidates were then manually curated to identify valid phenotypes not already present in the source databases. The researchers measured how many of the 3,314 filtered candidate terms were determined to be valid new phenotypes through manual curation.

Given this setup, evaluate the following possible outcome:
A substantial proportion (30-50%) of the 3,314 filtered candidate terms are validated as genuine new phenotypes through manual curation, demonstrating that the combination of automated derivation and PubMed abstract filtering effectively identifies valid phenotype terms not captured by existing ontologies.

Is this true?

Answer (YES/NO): NO